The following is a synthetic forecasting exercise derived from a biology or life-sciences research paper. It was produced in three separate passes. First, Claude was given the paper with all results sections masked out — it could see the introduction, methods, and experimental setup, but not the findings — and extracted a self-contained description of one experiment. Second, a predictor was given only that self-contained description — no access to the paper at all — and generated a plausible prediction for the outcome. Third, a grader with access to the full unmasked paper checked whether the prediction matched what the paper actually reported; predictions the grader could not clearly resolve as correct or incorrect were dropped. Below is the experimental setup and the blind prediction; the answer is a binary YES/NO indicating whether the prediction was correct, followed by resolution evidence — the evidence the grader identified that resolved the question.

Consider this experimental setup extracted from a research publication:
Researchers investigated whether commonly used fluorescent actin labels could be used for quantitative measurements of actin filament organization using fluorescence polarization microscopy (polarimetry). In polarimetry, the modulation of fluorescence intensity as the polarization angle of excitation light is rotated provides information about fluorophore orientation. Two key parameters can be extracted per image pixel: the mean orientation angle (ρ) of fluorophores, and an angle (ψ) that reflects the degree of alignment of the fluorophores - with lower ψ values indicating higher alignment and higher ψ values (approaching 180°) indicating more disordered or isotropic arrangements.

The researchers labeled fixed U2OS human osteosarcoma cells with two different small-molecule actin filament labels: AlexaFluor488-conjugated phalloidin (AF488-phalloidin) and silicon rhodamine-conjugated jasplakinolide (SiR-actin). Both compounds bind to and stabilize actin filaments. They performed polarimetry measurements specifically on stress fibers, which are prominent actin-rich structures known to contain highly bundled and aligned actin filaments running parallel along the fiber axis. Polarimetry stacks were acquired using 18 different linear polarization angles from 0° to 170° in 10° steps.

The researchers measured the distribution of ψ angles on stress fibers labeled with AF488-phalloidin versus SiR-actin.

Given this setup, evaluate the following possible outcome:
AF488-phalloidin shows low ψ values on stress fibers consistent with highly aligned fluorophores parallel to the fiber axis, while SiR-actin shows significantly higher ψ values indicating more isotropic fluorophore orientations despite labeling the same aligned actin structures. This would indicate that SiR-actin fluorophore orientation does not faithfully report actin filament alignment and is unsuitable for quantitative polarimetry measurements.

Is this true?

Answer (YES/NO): NO